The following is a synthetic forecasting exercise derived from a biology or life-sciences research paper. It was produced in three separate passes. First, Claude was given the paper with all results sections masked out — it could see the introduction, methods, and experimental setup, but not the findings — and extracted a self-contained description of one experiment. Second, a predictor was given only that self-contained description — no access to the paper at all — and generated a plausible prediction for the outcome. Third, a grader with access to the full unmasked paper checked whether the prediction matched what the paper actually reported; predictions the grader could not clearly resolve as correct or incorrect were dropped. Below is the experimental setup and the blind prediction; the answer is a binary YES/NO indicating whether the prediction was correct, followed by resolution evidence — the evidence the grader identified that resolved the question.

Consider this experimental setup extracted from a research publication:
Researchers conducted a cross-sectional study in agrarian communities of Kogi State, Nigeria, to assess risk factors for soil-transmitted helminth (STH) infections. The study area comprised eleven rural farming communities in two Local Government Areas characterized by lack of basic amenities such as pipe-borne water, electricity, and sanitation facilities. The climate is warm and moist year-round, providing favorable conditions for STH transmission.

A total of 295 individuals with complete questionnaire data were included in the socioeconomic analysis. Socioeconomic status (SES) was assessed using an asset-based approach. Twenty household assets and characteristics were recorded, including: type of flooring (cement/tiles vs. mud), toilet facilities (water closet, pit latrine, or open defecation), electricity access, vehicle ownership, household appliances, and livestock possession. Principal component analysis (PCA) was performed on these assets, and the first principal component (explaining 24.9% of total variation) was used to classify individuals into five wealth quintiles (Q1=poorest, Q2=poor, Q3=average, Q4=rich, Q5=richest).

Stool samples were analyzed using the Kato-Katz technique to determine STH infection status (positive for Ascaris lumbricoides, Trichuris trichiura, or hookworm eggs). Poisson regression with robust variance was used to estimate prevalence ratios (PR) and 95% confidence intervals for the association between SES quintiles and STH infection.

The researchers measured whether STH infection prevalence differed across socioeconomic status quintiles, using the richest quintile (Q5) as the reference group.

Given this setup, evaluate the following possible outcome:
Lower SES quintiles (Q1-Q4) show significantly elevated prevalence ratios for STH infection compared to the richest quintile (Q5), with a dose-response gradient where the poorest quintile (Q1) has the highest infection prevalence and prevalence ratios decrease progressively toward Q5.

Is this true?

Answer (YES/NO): NO